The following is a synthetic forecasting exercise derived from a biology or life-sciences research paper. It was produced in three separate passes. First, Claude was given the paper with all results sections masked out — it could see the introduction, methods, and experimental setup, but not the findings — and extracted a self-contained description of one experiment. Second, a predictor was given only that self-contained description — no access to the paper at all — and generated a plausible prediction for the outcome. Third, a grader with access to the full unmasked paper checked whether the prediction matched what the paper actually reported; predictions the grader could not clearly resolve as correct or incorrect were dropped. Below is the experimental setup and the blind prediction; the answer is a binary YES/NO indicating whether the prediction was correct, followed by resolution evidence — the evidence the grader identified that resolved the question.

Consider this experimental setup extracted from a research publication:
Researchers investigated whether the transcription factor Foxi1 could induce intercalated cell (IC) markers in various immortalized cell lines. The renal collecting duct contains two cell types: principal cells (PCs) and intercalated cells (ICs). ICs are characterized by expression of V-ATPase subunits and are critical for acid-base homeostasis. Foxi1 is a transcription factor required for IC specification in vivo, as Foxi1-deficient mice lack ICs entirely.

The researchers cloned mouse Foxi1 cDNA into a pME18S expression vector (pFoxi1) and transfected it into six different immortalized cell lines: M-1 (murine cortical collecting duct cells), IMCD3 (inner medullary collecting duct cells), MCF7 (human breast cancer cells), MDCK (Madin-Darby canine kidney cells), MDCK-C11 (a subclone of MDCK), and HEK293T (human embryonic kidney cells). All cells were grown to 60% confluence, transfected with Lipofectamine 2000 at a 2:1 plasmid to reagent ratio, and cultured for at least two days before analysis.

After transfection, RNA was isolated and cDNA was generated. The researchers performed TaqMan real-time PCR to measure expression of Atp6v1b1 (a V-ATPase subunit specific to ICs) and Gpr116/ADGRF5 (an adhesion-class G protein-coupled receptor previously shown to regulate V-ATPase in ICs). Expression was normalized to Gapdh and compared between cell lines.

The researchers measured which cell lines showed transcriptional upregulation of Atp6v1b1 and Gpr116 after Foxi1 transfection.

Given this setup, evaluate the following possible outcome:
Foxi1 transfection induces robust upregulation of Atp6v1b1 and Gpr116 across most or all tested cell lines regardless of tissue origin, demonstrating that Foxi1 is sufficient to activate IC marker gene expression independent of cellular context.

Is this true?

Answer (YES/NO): NO